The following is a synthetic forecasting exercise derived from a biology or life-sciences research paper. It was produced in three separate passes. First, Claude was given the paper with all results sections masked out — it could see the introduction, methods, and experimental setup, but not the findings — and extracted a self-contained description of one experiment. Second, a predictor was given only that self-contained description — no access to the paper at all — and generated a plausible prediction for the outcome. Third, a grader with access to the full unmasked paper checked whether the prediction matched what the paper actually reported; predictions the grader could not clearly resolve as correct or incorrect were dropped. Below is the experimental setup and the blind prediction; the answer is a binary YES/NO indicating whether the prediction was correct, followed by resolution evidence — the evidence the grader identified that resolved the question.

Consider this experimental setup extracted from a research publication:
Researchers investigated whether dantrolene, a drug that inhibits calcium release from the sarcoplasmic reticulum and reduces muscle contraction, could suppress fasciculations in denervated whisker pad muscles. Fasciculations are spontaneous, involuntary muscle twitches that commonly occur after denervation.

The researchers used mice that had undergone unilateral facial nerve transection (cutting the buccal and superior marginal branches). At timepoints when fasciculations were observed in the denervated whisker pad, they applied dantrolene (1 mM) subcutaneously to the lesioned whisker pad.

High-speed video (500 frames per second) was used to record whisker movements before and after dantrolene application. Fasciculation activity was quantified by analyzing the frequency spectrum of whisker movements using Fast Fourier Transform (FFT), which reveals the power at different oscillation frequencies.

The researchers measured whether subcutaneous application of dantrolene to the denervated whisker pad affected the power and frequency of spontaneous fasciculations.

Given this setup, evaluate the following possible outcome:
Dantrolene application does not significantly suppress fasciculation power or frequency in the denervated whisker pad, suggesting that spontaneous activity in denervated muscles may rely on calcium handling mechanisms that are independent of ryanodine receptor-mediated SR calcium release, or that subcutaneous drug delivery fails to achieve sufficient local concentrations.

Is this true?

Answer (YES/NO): NO